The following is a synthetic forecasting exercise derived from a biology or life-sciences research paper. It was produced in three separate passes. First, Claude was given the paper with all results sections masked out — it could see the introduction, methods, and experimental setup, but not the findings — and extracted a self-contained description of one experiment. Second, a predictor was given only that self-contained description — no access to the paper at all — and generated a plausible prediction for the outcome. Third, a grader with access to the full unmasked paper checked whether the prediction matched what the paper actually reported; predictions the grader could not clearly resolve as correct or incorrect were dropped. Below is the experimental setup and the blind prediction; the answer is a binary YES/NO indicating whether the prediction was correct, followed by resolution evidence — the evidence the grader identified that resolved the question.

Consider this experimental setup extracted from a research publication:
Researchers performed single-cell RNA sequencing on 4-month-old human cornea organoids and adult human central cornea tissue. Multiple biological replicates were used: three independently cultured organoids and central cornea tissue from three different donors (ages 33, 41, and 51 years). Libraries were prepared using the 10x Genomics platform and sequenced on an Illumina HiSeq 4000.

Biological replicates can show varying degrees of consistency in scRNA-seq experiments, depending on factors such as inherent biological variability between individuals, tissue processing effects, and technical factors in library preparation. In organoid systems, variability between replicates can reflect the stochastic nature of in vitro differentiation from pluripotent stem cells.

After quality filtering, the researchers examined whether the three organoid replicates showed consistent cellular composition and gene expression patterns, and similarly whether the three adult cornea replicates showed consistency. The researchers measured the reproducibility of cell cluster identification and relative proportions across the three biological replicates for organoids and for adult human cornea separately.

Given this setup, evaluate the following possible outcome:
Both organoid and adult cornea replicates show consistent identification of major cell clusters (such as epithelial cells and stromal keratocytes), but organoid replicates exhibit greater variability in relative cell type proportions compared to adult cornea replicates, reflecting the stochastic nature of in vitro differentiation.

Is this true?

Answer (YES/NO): NO